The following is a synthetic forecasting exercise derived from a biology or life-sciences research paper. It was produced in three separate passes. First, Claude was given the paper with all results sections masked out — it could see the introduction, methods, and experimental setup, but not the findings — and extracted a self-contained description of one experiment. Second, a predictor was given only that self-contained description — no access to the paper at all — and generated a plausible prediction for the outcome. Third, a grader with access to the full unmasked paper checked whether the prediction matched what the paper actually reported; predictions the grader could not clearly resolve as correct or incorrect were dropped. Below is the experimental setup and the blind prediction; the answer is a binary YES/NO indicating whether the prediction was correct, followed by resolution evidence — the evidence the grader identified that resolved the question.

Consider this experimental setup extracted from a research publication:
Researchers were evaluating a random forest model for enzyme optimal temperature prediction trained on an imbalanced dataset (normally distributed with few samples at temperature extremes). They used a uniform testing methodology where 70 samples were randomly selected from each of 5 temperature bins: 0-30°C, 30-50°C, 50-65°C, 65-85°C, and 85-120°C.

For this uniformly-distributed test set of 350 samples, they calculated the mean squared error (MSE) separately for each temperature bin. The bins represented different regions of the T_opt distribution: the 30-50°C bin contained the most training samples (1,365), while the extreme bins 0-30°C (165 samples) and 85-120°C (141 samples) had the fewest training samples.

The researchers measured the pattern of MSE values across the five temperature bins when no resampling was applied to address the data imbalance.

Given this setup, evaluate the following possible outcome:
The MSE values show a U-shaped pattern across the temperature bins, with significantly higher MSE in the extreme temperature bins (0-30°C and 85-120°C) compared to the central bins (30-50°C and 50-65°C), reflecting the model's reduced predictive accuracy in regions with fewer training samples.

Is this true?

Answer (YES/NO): YES